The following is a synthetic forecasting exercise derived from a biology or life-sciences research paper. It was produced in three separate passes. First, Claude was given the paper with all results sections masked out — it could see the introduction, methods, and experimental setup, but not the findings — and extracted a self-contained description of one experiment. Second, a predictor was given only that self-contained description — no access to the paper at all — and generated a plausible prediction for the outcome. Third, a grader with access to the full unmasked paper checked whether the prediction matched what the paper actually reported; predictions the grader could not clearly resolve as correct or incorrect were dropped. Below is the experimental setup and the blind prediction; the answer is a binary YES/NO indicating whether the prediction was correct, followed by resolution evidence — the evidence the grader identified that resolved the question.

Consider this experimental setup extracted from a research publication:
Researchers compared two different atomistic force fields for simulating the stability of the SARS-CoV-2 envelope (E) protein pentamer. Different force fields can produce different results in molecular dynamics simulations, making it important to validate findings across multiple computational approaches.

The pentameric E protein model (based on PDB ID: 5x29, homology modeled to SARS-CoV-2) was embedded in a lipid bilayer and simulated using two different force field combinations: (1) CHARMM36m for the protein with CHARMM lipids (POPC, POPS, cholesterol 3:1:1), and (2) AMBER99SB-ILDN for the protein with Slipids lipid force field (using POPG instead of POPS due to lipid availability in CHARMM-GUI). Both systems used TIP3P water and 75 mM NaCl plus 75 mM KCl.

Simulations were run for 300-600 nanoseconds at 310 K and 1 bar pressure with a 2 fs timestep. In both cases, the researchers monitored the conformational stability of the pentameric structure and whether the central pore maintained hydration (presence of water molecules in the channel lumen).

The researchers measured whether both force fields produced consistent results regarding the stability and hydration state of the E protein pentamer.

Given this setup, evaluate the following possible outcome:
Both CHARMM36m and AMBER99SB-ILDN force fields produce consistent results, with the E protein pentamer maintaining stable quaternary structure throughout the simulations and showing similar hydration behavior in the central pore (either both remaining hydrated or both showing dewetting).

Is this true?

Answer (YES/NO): NO